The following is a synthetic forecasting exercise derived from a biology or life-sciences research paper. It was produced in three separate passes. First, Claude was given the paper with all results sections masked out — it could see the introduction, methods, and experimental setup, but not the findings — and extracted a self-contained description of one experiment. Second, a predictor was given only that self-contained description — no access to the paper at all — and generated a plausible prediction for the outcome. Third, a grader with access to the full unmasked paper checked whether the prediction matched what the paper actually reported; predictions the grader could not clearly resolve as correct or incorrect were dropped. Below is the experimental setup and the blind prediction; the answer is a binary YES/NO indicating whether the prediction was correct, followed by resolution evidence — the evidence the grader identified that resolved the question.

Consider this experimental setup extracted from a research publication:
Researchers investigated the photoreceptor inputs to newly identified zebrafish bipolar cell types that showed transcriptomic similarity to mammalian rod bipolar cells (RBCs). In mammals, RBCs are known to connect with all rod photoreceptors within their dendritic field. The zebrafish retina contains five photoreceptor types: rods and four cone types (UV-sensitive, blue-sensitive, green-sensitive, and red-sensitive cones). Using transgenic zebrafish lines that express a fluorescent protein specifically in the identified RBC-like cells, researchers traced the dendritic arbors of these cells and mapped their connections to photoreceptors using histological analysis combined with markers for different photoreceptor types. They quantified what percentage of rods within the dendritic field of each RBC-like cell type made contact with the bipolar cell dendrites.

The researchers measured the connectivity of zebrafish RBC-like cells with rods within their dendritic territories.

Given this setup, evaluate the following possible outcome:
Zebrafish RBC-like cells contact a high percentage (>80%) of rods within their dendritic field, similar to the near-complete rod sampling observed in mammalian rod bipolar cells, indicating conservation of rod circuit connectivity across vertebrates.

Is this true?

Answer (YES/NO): YES